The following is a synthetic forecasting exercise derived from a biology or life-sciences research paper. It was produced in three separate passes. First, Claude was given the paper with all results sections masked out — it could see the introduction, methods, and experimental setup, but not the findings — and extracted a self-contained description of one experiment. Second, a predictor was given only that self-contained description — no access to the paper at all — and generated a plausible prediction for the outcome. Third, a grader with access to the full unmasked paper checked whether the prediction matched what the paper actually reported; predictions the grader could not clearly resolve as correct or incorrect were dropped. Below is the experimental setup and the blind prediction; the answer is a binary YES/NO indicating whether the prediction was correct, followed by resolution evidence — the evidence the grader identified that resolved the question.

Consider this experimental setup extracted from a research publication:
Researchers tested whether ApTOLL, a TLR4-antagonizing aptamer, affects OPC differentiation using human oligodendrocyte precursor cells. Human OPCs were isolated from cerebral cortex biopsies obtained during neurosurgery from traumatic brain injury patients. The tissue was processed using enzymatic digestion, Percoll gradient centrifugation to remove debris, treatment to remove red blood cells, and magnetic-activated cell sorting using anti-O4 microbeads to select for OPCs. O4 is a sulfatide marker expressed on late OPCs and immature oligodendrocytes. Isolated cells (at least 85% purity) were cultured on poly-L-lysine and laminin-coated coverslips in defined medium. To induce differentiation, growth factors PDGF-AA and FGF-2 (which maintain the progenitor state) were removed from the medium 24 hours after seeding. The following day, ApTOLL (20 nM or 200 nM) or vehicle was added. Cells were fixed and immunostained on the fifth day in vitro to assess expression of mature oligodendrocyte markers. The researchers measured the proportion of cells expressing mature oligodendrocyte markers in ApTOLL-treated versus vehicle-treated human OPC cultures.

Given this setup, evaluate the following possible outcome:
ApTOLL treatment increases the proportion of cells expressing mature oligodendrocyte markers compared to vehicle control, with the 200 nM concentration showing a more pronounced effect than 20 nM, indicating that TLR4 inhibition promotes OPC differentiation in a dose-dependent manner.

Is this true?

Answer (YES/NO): YES